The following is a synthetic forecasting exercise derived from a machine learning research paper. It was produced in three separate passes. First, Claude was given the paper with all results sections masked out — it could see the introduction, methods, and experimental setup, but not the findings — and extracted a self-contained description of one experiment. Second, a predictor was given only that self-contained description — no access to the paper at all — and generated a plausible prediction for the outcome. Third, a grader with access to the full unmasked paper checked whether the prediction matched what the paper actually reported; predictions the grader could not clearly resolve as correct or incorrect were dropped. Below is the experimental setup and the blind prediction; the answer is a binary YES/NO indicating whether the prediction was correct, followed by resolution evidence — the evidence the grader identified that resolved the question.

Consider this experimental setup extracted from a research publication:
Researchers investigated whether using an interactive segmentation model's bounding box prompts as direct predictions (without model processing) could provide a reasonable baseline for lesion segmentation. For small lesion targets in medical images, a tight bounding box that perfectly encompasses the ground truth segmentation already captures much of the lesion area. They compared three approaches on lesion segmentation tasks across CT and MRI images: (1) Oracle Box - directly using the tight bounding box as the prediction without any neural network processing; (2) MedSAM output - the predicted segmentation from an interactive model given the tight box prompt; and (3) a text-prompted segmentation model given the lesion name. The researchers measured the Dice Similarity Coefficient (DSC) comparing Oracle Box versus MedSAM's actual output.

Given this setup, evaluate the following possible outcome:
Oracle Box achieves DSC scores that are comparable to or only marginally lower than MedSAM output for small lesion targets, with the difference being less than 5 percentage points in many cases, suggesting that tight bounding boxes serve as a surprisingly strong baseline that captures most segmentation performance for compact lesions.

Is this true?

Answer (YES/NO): NO